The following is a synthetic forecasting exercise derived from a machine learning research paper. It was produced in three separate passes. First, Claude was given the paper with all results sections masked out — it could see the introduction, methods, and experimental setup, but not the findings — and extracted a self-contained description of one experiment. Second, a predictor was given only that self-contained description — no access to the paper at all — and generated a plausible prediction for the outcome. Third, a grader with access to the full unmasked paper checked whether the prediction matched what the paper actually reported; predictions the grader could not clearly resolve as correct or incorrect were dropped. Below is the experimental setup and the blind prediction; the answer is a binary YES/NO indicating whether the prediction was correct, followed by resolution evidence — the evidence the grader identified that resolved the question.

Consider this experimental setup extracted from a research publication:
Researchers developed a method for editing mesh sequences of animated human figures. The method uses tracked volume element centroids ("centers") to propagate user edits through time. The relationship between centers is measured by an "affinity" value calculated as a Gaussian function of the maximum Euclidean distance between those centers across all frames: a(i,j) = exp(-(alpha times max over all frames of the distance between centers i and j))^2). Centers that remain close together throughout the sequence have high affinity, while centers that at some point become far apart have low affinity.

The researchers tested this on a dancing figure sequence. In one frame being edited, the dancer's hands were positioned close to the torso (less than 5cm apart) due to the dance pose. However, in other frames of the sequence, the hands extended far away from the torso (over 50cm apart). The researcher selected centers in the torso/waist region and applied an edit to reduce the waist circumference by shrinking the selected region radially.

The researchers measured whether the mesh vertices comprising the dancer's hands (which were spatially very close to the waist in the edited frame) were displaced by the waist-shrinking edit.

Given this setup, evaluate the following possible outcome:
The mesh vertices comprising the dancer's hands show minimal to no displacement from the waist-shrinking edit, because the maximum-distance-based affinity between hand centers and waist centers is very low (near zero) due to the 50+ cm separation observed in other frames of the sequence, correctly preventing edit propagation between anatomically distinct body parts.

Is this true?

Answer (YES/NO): YES